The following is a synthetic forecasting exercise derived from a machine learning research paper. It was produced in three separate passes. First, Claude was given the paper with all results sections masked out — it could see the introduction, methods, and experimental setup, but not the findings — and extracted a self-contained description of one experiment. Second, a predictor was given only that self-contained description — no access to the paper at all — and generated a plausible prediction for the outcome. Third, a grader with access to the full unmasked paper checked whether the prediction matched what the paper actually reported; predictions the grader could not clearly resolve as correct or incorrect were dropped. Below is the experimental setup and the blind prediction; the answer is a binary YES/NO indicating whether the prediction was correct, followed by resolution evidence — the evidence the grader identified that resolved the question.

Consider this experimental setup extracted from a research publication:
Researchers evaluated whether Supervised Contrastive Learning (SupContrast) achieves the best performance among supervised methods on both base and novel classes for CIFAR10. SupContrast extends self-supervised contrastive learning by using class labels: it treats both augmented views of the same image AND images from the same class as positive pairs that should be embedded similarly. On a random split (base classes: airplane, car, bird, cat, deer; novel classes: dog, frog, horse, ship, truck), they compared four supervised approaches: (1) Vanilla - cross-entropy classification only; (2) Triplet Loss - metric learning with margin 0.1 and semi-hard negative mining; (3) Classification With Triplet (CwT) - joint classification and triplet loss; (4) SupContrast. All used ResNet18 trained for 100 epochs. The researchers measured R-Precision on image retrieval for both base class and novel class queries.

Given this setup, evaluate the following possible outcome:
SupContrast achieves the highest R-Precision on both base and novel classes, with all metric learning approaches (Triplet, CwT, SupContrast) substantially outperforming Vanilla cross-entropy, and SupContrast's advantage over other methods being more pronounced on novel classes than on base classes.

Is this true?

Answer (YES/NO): NO